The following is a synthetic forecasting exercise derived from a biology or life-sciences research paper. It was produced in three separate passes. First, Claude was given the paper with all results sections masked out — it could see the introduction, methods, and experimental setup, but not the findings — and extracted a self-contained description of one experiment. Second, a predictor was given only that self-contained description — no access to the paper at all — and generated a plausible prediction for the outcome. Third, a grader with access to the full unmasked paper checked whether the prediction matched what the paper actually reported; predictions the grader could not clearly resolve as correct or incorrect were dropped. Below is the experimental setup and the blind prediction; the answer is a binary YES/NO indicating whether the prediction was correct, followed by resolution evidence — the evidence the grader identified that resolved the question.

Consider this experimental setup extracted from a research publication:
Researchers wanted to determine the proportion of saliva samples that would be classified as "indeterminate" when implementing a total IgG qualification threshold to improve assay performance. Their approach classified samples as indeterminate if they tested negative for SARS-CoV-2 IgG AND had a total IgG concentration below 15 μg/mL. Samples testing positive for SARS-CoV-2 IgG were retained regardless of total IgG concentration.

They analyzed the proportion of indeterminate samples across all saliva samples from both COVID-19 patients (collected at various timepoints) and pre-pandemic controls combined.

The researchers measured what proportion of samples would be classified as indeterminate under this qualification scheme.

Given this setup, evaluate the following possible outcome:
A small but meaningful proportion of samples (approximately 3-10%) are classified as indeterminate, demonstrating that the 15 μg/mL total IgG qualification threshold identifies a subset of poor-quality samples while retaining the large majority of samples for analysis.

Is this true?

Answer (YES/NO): NO